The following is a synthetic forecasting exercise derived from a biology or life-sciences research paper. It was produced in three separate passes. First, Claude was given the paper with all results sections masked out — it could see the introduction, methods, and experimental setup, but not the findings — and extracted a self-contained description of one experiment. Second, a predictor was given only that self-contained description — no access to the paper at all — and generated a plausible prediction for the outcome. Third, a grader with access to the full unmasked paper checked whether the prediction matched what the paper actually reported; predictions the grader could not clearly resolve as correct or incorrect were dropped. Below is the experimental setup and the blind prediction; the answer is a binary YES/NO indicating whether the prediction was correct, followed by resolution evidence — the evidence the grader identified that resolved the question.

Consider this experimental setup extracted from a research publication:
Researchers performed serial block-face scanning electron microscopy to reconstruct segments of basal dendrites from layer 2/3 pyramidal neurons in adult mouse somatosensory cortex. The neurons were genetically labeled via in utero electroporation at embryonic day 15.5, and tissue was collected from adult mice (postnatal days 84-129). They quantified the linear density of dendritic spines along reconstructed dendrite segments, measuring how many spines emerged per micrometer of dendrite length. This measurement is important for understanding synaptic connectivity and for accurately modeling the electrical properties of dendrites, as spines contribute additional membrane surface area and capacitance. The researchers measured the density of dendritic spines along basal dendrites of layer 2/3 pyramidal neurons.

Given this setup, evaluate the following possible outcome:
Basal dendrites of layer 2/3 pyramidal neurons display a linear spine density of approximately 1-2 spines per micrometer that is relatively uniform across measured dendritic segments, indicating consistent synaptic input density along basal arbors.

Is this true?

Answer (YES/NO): YES